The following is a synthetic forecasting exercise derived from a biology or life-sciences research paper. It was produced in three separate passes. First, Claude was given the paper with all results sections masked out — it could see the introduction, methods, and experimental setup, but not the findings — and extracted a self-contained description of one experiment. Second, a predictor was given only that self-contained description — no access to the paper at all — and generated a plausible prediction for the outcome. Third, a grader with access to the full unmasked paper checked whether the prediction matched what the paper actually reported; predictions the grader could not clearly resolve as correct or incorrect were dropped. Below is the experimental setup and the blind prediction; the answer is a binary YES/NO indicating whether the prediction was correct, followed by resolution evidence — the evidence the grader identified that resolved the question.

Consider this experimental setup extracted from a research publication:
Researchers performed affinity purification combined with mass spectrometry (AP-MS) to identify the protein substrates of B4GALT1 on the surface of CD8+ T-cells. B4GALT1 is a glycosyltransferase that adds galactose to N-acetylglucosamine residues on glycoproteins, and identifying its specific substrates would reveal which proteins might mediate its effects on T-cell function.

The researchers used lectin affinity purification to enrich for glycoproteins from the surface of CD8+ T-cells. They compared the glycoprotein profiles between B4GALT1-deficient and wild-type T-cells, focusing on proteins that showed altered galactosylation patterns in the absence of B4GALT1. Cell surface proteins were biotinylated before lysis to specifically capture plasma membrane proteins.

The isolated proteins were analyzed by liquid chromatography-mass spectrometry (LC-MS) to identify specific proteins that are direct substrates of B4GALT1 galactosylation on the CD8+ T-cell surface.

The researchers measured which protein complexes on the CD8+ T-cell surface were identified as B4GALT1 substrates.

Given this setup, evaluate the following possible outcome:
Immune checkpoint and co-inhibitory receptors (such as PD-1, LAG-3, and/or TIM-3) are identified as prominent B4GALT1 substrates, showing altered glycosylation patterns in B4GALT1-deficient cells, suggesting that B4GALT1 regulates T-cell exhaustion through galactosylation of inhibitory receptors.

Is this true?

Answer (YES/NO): NO